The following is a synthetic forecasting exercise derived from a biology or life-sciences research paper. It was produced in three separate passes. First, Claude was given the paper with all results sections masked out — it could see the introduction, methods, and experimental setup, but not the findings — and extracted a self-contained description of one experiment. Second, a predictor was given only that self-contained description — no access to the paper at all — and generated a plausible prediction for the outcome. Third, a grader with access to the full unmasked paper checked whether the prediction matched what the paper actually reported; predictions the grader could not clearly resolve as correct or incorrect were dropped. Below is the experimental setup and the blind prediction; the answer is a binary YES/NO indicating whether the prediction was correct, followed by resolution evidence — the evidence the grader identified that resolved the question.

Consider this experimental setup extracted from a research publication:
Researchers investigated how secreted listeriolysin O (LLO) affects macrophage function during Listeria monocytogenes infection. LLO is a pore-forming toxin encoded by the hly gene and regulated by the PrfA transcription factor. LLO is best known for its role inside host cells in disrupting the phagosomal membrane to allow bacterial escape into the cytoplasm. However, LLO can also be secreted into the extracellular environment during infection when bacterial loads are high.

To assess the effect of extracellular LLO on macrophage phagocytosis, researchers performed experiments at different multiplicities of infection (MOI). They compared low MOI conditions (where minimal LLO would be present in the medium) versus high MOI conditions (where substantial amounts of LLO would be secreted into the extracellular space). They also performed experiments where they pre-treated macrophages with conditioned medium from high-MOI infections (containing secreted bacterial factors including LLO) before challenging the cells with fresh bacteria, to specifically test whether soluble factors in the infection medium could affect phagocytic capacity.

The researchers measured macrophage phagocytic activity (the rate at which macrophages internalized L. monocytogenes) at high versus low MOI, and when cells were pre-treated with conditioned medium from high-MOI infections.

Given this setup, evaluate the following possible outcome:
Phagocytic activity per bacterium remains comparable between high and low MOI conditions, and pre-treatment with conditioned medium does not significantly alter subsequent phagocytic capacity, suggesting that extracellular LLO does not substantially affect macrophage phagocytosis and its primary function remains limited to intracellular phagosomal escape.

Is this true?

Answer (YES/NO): NO